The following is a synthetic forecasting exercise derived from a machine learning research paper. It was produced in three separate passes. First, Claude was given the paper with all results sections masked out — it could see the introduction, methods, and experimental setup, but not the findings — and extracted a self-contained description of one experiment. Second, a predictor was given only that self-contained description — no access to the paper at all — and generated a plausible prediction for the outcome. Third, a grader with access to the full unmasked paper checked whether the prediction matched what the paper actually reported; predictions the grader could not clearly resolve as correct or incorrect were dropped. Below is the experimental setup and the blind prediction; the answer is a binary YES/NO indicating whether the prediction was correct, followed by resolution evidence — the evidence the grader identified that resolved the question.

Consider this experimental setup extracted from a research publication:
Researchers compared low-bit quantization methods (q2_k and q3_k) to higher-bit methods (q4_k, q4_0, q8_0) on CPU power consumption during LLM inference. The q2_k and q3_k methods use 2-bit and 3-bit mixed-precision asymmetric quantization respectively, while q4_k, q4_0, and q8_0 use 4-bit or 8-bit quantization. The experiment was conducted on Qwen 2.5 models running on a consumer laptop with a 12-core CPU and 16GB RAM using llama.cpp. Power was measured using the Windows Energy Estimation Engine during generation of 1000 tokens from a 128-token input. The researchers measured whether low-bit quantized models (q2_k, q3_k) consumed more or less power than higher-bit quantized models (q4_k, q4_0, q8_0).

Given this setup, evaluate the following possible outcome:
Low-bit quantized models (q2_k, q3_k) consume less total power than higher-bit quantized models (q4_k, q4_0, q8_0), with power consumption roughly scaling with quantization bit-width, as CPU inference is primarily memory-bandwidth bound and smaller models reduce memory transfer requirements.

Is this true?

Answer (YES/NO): NO